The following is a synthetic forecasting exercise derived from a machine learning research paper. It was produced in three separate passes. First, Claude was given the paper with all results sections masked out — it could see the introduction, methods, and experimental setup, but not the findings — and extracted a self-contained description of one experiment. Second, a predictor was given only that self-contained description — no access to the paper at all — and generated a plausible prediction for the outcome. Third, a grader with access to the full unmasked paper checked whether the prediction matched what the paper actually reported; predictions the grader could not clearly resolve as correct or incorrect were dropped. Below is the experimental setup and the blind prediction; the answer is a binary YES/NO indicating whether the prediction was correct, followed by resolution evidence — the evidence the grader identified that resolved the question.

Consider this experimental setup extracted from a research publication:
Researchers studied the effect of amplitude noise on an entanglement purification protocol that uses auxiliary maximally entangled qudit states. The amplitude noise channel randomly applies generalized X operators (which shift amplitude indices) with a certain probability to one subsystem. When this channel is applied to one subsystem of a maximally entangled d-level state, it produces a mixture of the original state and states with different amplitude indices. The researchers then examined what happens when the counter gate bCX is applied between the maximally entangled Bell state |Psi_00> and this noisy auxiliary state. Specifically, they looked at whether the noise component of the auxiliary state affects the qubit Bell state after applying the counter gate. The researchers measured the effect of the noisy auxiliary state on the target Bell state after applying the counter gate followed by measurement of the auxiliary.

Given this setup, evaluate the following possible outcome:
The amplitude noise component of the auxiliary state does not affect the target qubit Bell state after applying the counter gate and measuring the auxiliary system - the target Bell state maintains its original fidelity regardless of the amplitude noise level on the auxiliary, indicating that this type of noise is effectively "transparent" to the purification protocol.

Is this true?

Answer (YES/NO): YES